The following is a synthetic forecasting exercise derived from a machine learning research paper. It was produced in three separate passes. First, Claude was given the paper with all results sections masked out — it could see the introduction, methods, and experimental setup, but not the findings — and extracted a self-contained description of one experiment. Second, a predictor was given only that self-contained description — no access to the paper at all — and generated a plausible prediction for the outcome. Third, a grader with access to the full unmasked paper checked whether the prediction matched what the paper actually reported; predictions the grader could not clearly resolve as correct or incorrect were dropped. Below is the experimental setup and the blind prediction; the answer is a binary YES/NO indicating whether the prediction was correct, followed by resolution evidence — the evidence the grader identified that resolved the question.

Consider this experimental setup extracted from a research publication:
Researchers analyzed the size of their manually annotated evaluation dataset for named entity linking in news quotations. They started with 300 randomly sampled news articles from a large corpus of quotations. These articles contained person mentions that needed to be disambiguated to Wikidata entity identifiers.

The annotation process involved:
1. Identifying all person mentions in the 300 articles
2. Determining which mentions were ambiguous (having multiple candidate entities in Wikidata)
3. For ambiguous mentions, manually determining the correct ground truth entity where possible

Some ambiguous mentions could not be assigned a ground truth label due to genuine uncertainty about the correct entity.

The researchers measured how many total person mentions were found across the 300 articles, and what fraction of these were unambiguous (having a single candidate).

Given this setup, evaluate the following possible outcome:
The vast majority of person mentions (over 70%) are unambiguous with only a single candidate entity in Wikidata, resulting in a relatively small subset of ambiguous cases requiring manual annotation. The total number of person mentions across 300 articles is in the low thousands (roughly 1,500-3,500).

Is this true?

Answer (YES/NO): NO